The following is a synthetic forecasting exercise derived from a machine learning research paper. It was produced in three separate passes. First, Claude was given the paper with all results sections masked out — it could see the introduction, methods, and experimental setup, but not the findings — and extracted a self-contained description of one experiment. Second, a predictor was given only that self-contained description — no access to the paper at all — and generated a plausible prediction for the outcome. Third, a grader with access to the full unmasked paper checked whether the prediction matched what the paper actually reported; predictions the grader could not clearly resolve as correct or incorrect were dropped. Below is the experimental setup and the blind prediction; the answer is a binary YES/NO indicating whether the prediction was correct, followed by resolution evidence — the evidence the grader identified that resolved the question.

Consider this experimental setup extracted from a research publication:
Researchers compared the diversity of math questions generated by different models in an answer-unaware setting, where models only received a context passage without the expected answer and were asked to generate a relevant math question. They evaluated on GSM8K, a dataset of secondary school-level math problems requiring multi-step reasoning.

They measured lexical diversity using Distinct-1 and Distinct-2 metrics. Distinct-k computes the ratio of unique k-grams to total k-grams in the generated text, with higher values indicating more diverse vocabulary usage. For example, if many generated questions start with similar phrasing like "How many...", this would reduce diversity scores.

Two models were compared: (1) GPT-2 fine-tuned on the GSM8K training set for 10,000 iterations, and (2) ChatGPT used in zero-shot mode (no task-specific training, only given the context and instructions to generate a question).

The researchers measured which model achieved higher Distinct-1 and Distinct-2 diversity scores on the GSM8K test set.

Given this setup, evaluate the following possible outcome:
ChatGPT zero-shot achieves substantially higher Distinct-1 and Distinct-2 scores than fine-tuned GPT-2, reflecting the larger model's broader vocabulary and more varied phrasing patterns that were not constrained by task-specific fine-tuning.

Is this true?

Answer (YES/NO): YES